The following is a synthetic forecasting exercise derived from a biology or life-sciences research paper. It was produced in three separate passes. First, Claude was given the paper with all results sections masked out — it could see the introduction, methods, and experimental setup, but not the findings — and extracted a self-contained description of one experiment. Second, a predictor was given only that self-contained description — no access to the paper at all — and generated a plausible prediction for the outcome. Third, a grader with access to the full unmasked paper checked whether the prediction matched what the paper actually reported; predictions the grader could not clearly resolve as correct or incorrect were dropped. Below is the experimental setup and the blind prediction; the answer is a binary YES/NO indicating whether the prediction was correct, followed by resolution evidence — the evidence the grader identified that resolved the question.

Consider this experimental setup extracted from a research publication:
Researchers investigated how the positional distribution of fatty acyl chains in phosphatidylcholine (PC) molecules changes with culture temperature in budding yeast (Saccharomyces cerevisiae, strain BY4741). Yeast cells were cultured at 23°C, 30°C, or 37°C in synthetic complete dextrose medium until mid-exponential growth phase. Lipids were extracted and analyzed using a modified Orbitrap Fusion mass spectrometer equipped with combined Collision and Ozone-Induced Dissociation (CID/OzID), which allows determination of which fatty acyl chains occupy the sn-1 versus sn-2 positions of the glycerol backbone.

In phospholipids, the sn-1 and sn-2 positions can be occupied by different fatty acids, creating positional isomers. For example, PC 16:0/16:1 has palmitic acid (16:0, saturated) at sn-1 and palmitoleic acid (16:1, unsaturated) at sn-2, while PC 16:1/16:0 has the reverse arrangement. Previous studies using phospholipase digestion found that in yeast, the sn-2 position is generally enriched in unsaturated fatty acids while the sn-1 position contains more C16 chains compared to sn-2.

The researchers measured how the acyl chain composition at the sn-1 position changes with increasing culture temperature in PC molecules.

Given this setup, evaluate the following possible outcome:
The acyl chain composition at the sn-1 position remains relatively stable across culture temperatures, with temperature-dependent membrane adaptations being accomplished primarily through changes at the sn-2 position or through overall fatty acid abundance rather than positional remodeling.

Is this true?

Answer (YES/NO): NO